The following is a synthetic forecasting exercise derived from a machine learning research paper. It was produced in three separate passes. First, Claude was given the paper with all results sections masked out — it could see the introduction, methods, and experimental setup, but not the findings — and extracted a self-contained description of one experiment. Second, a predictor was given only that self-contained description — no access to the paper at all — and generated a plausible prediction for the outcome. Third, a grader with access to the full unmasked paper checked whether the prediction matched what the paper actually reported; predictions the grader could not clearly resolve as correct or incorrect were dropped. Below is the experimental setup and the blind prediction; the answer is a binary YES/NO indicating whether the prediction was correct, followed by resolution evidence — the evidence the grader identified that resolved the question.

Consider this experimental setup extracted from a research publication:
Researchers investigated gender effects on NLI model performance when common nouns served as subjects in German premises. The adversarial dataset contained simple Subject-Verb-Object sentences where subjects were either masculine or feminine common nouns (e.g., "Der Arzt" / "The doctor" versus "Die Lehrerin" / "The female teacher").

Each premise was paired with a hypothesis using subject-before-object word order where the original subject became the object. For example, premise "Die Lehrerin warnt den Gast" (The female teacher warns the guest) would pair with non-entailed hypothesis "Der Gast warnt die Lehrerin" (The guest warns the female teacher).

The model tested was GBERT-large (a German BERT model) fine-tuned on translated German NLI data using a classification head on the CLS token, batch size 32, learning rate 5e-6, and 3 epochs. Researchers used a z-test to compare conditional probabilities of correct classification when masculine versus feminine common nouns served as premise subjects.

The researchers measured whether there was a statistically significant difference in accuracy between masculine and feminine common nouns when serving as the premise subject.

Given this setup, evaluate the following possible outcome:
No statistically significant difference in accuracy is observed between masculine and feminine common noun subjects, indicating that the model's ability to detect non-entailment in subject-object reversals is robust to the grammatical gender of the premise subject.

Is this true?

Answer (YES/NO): NO